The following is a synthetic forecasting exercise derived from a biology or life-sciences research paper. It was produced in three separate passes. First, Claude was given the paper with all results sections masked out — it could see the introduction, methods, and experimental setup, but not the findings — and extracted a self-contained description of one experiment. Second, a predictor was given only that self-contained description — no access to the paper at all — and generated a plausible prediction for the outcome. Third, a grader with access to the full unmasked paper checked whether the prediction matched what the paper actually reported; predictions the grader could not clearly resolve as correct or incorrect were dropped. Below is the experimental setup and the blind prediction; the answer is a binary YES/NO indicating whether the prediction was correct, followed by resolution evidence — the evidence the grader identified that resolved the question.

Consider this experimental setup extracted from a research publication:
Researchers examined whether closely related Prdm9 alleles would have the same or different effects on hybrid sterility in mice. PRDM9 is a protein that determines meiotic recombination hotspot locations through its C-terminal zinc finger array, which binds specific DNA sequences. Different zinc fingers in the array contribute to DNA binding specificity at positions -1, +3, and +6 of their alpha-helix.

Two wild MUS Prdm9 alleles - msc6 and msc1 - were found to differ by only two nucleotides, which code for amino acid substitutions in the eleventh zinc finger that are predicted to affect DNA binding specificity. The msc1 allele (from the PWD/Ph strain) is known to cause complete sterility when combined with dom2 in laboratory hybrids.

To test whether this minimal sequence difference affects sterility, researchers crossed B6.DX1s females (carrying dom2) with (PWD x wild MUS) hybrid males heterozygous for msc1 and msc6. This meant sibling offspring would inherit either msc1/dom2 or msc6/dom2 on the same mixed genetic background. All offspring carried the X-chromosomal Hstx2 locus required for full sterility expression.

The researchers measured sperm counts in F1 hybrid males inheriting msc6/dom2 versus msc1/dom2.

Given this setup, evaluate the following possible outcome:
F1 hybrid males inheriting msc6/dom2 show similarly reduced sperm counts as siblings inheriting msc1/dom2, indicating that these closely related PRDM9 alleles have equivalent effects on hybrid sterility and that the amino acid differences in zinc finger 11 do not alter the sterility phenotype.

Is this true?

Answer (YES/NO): NO